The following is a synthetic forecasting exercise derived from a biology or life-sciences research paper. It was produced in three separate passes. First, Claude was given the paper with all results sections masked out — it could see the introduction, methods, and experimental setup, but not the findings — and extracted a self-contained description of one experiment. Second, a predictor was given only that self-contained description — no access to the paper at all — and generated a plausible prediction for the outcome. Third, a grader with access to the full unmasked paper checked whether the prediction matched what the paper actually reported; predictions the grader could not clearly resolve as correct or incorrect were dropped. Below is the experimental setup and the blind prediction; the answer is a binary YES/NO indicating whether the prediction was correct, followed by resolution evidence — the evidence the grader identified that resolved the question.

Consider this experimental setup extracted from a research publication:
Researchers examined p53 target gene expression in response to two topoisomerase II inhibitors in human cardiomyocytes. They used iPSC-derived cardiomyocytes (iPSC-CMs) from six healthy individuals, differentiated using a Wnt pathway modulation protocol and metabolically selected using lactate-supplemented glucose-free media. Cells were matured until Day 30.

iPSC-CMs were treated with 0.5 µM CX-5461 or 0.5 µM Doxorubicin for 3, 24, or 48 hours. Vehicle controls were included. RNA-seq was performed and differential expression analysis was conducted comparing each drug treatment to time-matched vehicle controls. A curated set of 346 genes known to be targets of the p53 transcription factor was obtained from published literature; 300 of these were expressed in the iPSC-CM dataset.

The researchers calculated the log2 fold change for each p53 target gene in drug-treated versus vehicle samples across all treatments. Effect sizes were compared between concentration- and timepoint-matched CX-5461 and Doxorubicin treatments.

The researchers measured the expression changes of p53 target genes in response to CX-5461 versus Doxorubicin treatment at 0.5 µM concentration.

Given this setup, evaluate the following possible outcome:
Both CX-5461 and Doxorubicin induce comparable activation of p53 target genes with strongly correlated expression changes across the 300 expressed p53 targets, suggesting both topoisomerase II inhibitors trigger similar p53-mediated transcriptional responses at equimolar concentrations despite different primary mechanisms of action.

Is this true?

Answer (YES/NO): NO